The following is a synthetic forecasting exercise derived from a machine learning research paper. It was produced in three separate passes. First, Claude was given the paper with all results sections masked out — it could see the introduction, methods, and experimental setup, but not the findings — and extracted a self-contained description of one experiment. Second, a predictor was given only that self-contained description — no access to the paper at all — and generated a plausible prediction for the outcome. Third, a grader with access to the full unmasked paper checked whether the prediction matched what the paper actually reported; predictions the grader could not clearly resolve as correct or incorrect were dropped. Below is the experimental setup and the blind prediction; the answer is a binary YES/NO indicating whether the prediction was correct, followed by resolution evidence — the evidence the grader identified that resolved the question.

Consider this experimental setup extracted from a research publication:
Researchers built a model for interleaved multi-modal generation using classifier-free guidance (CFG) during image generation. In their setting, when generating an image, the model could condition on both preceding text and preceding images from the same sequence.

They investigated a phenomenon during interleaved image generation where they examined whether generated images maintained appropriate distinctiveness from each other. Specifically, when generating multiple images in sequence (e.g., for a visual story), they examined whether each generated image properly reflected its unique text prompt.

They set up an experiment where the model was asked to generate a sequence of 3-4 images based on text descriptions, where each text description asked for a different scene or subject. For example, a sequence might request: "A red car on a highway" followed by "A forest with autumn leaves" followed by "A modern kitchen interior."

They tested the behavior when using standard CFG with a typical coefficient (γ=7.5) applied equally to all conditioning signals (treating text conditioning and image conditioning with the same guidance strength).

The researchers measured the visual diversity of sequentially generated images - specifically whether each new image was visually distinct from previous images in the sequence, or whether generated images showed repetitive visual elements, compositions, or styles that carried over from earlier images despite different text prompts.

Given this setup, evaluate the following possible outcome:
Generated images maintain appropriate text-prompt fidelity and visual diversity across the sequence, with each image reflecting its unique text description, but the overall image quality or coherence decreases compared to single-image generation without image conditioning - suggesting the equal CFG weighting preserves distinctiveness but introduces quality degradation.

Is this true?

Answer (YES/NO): NO